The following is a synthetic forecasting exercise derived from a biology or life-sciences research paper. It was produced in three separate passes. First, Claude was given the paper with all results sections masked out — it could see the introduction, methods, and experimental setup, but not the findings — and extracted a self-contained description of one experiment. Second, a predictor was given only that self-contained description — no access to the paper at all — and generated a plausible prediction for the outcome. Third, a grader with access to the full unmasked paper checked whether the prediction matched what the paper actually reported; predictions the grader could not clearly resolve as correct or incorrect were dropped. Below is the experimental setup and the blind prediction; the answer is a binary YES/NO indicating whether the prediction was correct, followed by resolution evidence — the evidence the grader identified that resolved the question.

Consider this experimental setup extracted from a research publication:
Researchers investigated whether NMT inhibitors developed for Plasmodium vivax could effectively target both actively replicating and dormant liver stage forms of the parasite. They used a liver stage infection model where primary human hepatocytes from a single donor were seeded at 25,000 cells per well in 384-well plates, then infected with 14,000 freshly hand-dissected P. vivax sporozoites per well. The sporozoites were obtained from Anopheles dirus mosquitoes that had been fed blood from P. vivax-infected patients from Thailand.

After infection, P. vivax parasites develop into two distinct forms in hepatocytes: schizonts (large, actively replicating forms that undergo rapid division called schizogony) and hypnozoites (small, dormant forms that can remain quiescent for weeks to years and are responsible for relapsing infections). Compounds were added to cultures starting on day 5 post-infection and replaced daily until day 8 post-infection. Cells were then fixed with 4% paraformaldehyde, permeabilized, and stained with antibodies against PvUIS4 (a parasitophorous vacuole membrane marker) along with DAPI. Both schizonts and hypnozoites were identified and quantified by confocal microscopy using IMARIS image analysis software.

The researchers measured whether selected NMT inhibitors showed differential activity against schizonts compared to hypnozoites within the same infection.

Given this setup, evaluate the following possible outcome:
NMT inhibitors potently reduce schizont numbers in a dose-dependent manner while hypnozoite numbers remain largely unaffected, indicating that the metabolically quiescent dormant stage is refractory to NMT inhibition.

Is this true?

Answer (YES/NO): NO